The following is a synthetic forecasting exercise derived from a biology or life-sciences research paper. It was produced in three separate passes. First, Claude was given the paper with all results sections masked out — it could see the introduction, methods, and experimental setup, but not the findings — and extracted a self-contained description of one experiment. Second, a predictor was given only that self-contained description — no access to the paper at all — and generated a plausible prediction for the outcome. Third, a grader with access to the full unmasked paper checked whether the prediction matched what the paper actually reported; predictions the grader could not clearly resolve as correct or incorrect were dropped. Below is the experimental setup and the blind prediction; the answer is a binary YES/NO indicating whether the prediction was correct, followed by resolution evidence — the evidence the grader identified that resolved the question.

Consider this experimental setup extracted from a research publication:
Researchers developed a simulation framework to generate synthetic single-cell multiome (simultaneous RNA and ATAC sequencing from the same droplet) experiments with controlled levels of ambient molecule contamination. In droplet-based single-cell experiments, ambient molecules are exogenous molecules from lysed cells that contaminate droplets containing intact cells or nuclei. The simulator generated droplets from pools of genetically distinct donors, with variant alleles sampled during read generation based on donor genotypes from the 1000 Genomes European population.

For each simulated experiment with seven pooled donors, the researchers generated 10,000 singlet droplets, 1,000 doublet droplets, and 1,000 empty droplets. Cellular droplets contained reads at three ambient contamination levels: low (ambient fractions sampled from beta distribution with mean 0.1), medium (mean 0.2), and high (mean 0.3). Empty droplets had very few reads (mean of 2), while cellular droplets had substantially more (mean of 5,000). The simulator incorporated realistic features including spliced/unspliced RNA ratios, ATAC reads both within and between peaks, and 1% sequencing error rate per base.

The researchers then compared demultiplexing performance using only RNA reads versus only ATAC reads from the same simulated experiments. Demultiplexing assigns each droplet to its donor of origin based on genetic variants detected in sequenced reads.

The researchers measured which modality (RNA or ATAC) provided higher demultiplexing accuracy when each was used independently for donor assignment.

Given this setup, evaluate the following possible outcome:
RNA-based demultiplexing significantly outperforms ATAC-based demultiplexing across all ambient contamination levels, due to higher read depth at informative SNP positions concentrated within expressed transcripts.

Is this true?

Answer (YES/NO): NO